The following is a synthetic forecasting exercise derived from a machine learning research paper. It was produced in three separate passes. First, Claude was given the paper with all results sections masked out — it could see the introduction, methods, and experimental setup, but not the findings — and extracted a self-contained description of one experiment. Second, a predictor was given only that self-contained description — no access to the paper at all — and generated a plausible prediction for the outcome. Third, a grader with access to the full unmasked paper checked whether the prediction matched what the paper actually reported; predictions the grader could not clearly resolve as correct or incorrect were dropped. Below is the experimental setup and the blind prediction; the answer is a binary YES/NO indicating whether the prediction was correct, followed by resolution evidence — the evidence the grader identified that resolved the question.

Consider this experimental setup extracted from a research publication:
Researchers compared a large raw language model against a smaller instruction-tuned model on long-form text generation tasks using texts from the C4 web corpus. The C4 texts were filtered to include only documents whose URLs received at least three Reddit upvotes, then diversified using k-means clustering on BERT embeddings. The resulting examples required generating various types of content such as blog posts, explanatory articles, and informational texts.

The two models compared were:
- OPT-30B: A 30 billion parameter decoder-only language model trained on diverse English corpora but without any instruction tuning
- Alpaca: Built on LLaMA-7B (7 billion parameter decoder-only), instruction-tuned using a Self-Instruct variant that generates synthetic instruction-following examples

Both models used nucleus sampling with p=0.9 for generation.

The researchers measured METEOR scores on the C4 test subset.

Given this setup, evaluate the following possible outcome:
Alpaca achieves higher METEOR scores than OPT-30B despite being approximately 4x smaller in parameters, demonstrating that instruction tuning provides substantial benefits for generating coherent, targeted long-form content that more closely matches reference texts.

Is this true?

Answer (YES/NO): NO